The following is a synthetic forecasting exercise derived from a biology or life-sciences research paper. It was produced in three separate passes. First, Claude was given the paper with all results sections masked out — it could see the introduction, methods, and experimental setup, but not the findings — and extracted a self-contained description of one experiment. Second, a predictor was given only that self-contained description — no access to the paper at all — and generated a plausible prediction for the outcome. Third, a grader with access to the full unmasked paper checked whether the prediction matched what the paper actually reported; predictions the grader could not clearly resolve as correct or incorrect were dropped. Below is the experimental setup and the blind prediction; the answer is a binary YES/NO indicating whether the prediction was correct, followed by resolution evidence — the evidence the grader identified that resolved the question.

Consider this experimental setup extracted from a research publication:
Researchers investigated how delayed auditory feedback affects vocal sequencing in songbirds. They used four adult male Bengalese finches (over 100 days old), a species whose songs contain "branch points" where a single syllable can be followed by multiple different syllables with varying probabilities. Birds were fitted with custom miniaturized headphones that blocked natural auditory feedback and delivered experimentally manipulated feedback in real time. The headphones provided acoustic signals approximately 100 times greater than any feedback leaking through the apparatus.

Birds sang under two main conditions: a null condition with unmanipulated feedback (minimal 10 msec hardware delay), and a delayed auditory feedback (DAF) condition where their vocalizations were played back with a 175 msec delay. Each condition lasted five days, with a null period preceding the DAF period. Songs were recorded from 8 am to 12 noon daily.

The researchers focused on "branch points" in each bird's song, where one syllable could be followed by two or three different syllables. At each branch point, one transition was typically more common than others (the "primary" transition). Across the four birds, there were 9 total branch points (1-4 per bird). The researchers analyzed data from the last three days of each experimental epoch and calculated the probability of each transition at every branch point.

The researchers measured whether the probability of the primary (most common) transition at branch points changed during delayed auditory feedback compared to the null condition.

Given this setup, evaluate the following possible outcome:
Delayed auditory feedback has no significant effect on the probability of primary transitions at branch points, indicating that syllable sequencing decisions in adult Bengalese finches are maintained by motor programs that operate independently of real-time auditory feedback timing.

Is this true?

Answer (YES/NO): NO